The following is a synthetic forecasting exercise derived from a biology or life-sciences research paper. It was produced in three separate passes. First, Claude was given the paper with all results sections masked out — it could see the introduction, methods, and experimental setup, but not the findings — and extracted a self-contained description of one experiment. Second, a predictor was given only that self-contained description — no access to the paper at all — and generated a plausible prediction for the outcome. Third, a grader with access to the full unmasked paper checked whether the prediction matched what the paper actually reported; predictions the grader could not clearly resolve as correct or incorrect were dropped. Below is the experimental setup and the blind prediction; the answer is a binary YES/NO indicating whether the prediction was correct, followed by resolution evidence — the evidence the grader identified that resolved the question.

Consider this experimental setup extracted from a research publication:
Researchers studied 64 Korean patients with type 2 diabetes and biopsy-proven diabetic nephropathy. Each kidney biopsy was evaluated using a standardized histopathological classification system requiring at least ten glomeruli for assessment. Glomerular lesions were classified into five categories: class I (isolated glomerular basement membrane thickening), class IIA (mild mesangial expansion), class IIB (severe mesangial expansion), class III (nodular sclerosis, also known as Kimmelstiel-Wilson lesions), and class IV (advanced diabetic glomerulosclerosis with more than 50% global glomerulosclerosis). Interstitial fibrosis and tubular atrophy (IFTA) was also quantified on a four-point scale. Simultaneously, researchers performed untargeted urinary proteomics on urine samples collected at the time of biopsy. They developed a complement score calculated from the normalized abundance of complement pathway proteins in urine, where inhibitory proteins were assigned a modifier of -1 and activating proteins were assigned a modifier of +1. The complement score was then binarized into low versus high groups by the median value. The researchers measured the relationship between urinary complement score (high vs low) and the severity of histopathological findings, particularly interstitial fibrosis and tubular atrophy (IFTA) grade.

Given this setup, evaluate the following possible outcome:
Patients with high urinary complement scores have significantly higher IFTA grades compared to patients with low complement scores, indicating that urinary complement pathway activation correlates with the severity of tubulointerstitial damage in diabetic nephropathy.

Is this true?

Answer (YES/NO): YES